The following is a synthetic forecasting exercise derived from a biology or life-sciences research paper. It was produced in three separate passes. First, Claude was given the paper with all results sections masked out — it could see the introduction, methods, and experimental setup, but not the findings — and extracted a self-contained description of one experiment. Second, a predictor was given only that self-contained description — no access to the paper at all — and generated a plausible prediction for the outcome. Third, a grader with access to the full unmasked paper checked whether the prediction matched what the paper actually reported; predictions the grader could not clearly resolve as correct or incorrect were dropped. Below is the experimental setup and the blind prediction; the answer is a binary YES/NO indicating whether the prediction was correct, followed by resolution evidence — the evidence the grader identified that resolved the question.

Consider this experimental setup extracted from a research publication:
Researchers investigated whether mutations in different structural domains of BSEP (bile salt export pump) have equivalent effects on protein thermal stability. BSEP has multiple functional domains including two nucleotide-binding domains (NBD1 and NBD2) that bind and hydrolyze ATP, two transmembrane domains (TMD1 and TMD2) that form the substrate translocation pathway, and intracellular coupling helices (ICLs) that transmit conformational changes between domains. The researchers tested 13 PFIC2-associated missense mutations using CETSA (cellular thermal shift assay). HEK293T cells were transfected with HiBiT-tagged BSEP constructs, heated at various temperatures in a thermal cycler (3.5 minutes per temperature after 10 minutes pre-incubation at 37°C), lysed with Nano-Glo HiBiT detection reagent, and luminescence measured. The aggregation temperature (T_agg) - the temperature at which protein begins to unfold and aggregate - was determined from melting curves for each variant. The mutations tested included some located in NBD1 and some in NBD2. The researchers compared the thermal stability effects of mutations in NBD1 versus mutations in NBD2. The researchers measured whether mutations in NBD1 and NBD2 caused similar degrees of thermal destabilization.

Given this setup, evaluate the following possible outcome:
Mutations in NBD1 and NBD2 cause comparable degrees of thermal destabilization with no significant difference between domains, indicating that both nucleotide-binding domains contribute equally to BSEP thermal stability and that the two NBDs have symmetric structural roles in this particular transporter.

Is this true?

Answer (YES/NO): NO